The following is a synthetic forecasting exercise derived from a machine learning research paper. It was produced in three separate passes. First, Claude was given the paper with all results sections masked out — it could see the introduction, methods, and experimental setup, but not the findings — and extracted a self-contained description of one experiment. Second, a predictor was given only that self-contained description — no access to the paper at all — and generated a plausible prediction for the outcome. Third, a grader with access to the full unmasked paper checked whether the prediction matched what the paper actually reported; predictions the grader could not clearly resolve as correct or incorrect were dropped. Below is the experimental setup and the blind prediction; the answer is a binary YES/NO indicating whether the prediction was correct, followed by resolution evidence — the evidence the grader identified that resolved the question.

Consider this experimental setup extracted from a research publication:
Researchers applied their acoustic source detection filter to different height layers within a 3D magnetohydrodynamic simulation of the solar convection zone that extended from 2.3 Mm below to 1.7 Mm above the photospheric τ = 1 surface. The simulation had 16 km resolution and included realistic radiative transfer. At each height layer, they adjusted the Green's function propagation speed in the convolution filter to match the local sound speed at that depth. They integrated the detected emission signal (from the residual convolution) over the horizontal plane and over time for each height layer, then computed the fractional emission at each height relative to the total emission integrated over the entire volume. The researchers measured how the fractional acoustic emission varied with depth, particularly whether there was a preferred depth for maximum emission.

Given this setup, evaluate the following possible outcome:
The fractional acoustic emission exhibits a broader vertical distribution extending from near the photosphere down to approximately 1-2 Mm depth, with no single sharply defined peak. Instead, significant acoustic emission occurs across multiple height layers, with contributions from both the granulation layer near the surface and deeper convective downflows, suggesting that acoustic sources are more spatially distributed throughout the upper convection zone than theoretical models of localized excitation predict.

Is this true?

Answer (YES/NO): NO